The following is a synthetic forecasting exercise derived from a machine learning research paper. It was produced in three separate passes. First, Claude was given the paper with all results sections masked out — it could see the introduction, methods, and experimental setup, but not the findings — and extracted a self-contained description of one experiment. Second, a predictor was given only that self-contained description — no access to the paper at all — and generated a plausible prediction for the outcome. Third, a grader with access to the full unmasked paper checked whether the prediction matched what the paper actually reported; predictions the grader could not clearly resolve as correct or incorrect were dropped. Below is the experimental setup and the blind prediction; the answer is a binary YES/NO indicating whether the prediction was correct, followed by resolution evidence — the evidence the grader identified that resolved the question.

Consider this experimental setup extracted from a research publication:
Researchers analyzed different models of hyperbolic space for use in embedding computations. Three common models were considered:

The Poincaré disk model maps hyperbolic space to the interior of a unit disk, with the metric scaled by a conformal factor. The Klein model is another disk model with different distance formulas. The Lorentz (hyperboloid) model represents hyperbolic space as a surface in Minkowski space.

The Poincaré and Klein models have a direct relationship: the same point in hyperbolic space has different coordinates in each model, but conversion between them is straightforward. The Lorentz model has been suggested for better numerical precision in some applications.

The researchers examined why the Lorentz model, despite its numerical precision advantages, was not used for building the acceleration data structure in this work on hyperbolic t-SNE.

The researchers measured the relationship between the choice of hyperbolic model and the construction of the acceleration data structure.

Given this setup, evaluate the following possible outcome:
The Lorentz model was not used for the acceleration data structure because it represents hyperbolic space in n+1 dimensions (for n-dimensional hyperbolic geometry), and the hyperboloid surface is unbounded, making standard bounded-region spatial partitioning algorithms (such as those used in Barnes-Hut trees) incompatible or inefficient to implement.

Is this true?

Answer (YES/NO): NO